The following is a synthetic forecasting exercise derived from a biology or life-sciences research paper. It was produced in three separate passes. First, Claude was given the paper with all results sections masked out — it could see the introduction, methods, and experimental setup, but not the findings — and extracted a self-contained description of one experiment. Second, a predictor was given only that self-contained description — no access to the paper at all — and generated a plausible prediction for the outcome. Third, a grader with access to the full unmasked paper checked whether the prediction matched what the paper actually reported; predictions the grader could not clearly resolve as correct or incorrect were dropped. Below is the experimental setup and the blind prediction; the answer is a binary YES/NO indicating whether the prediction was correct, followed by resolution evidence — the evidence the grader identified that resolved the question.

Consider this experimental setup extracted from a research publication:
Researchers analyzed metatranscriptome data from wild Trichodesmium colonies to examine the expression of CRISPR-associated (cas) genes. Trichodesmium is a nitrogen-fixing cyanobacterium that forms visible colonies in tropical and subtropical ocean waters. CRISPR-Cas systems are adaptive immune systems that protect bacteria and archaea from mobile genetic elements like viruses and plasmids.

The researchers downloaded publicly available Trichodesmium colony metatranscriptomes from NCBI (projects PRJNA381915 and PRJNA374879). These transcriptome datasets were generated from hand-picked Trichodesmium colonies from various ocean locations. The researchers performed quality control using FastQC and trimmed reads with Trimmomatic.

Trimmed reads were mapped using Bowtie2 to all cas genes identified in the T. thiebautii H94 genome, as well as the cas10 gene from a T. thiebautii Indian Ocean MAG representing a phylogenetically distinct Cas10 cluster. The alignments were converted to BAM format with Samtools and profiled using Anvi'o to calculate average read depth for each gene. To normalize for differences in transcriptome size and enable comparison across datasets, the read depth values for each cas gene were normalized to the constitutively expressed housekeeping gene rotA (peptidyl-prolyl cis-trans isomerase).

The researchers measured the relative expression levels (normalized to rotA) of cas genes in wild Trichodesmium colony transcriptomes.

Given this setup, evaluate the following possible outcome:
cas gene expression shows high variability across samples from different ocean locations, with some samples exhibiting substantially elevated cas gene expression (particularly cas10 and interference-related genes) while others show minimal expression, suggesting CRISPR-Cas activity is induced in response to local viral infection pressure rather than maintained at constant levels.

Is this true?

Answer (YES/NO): NO